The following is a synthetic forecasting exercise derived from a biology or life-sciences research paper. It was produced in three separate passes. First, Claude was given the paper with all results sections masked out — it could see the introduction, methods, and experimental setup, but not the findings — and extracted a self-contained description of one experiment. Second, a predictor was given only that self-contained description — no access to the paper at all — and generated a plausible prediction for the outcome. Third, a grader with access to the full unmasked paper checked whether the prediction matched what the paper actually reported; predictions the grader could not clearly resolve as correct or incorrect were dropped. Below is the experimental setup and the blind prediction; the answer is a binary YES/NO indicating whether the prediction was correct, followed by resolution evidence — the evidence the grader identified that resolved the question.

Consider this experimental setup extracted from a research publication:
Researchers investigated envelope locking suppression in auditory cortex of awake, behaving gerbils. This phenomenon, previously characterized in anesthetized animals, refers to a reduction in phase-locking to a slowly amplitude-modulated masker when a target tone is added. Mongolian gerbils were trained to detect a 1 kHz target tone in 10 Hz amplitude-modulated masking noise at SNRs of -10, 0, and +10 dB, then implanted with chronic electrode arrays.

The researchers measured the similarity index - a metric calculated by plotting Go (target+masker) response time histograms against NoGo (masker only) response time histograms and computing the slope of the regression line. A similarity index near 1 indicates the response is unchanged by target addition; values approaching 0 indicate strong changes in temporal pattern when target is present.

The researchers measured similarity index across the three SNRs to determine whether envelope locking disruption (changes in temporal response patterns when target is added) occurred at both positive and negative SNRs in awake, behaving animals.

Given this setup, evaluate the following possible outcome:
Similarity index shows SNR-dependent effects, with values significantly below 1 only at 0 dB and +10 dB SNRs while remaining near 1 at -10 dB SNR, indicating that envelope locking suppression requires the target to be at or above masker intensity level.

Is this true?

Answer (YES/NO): NO